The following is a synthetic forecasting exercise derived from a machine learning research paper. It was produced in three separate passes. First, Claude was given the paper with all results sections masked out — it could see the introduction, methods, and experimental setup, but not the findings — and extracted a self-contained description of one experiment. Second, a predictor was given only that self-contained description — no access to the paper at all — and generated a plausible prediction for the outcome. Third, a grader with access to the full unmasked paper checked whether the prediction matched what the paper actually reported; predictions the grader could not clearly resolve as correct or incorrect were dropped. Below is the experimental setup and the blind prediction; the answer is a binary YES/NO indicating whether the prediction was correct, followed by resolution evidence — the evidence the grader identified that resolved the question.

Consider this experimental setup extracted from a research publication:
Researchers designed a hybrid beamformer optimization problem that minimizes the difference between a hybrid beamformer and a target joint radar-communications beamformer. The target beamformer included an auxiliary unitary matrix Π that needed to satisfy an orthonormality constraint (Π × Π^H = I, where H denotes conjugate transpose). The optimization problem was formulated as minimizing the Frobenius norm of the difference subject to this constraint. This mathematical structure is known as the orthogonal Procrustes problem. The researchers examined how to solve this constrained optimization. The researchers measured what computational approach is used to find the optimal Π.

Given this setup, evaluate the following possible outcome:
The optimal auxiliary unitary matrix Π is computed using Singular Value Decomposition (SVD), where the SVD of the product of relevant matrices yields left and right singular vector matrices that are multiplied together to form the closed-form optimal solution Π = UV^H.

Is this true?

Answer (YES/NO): YES